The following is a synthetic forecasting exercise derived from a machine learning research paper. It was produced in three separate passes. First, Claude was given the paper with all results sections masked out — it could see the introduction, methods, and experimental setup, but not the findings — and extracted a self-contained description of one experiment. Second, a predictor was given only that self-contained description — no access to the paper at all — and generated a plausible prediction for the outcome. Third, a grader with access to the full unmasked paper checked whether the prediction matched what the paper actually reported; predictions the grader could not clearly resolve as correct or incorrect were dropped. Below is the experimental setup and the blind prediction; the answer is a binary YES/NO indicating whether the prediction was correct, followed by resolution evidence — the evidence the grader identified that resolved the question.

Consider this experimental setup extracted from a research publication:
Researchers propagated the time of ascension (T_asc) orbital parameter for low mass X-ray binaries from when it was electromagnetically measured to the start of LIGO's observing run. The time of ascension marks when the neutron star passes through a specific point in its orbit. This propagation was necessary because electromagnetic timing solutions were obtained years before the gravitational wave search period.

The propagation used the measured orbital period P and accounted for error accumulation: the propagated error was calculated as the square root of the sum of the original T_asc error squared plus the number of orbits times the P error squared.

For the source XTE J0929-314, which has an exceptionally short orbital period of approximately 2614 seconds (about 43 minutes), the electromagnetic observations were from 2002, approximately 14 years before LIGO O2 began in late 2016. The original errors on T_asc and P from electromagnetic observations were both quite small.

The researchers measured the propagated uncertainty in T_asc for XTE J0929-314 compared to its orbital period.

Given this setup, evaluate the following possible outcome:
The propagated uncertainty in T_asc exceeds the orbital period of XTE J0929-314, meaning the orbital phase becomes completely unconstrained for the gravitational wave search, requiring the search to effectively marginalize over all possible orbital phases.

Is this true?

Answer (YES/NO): YES